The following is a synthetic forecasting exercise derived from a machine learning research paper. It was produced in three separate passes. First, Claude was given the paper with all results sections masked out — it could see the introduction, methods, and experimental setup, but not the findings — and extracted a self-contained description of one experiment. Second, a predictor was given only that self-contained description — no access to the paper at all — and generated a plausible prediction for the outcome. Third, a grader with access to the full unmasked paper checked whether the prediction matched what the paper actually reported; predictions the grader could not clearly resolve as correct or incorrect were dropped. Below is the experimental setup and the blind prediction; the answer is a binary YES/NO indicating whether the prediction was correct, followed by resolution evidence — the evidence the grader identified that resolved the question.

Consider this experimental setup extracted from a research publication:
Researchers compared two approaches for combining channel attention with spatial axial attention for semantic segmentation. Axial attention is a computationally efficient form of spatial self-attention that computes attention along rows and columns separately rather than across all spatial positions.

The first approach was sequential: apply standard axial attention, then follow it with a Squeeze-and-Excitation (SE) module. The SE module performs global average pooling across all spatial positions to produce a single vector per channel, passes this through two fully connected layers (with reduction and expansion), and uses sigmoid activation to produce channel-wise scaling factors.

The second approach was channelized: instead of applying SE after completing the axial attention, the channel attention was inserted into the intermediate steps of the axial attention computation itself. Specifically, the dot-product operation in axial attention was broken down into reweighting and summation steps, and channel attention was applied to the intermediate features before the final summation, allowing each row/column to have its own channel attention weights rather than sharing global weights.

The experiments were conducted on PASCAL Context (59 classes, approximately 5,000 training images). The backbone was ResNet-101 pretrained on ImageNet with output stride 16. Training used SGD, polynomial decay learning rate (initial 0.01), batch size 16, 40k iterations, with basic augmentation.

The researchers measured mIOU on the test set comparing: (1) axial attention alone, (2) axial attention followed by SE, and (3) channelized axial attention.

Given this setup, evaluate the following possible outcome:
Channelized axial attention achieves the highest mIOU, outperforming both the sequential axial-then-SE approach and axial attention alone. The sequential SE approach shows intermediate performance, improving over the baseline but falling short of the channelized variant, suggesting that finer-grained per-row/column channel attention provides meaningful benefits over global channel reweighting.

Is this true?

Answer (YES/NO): YES